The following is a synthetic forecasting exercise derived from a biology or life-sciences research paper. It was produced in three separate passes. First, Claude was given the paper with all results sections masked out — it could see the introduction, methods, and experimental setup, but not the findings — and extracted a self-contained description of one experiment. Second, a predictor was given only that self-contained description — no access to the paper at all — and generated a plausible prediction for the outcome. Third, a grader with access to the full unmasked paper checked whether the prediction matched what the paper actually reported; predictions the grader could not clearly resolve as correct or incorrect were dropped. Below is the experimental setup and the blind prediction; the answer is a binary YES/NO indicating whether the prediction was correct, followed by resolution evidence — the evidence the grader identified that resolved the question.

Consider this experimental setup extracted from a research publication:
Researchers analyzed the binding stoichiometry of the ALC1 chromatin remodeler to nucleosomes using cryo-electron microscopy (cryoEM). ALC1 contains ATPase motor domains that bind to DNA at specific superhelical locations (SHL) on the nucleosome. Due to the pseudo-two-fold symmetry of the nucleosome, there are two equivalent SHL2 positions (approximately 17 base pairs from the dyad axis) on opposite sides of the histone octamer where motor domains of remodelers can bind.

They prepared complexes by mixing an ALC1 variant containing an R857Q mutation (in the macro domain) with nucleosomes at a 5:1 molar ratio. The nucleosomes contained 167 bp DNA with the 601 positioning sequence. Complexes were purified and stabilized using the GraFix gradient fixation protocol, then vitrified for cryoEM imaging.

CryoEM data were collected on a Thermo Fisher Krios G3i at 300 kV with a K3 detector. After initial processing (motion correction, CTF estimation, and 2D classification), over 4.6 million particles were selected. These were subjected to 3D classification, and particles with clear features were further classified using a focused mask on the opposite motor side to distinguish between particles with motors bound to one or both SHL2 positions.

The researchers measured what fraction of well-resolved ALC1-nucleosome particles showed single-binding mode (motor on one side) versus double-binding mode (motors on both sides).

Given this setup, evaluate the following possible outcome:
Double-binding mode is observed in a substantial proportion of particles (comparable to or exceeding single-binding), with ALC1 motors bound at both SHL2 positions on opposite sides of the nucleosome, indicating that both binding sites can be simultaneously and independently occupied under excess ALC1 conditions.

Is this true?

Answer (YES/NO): NO